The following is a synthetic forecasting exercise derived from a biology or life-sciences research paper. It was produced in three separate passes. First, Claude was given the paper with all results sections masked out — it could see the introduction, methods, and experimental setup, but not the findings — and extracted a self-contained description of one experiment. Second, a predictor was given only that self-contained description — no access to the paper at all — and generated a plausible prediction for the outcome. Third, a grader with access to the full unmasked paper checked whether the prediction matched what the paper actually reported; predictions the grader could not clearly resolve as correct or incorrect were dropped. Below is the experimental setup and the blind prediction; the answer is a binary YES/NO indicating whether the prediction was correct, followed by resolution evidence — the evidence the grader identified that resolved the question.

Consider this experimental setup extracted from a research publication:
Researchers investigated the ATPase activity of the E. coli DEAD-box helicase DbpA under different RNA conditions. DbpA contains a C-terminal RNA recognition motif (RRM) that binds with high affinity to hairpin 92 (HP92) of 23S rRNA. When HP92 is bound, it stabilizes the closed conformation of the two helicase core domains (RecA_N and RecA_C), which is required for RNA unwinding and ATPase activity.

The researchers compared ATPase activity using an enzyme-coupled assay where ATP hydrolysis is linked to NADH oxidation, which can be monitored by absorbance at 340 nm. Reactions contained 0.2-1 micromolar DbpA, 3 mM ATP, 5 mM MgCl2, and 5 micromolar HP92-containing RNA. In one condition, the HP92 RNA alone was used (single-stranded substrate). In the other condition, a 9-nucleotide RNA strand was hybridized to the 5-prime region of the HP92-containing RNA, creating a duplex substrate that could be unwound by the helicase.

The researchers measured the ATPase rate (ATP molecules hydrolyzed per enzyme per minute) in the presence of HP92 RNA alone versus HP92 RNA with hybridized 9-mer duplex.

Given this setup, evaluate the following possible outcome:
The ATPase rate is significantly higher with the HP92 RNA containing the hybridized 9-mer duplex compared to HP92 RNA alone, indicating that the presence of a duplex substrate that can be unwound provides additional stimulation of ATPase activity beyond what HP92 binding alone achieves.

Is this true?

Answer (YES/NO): NO